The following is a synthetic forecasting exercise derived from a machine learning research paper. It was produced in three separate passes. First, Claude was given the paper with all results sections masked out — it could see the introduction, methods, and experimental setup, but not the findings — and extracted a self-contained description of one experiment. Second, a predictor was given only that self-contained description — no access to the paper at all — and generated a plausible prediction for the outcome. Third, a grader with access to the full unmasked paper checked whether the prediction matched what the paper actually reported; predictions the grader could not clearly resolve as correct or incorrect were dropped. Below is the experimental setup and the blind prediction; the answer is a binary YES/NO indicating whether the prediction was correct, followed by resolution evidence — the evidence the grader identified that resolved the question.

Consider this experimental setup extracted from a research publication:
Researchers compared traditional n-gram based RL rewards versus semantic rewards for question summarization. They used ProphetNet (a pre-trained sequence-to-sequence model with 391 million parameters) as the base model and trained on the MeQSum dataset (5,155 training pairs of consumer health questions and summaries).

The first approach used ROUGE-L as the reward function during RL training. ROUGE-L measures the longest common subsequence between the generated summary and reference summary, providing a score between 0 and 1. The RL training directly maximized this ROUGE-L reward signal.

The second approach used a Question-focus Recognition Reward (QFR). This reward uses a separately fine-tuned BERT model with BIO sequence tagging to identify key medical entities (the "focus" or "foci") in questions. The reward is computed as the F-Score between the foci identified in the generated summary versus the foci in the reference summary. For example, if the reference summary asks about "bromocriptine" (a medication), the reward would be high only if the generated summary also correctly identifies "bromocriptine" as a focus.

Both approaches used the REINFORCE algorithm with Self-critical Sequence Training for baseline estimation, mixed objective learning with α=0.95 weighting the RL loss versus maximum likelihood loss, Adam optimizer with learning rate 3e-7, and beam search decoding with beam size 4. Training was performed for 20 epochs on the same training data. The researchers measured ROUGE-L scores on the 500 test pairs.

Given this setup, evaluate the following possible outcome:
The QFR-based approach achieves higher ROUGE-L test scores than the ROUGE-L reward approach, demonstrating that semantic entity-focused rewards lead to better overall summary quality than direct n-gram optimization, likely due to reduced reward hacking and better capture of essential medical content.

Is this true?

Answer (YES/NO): YES